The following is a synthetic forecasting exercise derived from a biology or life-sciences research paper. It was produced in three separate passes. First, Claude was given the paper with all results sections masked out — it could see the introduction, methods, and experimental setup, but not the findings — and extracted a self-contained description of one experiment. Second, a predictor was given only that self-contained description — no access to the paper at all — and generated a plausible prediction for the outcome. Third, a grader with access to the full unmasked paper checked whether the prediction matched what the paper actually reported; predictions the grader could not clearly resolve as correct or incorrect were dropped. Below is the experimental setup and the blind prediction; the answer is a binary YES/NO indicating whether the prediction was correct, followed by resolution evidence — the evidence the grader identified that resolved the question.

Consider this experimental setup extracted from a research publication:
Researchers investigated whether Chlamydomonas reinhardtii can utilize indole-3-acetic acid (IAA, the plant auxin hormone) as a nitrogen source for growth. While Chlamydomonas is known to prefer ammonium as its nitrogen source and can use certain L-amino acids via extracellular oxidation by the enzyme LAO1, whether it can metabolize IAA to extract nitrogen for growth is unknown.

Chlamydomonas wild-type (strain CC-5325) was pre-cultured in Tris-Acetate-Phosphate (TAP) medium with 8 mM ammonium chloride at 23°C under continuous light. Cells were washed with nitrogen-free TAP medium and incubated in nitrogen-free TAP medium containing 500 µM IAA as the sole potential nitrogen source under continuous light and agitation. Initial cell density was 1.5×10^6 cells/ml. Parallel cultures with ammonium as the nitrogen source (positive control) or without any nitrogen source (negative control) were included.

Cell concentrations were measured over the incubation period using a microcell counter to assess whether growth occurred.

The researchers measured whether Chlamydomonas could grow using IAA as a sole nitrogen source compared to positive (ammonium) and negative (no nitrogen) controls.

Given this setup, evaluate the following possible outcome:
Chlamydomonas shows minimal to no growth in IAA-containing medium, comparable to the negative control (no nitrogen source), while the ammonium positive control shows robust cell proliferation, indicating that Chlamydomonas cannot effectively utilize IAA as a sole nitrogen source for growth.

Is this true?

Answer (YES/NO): NO